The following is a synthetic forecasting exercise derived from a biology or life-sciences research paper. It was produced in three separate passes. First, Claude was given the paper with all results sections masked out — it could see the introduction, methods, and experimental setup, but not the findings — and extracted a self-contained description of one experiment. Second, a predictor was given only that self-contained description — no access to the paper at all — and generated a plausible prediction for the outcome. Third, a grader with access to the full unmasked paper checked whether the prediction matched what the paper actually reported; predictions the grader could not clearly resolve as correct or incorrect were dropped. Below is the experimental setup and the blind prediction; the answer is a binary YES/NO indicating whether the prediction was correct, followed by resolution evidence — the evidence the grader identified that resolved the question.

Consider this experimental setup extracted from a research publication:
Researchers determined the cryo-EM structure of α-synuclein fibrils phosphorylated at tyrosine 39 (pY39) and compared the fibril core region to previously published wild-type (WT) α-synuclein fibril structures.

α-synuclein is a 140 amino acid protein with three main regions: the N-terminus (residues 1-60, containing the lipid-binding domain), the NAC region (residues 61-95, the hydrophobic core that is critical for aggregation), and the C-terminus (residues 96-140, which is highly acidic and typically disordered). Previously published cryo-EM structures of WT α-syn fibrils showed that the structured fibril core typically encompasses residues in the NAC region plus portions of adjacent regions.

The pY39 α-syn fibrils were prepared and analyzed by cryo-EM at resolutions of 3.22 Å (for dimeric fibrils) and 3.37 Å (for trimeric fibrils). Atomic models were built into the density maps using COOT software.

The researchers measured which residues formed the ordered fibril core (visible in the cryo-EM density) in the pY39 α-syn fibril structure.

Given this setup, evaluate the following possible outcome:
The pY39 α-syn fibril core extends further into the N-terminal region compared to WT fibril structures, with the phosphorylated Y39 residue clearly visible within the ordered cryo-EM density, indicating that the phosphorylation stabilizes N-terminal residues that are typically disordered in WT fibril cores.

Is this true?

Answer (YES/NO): YES